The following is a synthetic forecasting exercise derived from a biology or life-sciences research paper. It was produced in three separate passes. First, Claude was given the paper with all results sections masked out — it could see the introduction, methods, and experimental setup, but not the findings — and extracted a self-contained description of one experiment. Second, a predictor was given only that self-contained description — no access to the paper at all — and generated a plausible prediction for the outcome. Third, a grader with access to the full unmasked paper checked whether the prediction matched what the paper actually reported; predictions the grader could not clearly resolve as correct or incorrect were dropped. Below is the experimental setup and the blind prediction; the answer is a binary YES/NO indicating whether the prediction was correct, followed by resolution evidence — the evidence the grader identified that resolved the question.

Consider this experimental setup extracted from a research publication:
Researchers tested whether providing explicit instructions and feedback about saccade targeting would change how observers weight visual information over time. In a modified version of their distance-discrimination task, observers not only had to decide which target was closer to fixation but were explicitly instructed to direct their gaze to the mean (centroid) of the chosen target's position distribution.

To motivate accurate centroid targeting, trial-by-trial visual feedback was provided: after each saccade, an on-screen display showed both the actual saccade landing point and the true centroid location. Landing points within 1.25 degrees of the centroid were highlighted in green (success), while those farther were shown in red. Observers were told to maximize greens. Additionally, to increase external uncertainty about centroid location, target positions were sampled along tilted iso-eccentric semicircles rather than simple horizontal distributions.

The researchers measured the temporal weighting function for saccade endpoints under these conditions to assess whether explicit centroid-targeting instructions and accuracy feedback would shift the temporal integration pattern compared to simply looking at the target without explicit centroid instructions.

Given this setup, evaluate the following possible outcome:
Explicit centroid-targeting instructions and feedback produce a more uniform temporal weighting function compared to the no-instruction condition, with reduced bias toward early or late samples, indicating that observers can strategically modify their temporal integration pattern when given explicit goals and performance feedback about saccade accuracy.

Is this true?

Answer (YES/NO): NO